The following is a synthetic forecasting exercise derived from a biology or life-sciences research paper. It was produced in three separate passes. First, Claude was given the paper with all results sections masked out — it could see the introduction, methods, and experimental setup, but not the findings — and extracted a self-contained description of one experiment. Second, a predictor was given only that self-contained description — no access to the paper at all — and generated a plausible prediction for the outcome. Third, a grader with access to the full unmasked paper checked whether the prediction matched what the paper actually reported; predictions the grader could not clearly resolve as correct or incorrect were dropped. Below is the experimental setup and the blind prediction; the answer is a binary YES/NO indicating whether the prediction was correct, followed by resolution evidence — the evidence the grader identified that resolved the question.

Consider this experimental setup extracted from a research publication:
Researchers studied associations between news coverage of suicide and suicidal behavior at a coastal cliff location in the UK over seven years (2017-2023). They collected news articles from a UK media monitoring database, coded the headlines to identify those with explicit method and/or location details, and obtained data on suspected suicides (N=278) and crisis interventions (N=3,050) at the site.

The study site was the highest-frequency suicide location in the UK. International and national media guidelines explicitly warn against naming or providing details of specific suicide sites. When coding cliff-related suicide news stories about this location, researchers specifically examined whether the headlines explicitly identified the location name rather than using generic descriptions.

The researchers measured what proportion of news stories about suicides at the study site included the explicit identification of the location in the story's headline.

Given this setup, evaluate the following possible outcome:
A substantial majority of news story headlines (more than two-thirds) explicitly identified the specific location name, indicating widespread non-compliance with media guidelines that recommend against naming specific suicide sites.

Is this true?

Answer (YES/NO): YES